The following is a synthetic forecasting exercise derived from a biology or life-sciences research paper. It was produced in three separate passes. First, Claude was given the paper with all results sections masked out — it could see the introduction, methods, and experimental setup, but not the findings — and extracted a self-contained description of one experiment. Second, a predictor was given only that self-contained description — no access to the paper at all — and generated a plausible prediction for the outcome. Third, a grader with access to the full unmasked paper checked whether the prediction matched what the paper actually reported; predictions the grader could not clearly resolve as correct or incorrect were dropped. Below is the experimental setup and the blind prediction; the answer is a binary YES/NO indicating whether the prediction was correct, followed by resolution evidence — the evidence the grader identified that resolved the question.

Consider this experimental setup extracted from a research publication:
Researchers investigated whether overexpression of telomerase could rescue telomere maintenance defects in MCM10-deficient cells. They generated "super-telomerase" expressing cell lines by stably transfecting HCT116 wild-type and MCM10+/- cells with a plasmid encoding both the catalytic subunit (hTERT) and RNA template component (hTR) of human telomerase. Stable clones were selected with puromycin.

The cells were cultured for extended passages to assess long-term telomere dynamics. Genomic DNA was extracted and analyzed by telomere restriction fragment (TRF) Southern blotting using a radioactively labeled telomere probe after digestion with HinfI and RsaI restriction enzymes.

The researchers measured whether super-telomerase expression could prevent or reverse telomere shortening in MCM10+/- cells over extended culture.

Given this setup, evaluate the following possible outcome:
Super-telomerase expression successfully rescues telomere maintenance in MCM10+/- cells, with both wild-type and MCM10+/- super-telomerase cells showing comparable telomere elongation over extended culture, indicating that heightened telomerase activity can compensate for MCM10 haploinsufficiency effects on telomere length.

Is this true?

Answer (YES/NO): YES